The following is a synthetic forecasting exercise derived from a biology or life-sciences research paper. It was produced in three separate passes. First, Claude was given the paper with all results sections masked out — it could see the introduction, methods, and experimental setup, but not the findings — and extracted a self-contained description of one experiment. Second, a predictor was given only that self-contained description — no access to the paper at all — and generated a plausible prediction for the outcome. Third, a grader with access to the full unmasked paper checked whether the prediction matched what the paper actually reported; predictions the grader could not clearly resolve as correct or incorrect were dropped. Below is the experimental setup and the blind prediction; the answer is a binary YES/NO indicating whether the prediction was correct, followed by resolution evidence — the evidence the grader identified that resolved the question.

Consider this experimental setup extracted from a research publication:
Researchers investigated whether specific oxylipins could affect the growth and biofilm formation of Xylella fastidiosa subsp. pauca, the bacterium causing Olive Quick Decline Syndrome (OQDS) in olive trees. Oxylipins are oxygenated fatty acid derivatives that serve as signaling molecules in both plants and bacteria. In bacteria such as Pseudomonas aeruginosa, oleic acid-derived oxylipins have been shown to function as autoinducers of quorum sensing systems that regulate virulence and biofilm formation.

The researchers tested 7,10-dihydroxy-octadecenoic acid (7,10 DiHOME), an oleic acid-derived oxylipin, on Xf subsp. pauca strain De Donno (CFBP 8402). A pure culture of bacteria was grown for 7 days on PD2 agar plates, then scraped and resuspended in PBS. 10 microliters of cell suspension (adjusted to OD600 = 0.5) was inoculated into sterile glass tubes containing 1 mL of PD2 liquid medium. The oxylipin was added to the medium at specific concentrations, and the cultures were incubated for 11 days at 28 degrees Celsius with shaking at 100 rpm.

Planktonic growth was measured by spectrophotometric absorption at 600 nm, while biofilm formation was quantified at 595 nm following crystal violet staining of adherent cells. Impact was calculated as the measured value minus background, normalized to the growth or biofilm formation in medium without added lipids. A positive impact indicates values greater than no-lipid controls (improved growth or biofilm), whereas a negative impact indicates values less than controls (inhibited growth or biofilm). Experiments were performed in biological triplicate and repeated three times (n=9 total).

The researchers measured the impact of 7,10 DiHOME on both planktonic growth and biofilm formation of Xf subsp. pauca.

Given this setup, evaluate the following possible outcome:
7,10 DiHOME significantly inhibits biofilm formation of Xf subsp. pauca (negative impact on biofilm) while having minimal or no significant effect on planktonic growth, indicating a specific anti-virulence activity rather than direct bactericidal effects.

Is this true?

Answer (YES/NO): NO